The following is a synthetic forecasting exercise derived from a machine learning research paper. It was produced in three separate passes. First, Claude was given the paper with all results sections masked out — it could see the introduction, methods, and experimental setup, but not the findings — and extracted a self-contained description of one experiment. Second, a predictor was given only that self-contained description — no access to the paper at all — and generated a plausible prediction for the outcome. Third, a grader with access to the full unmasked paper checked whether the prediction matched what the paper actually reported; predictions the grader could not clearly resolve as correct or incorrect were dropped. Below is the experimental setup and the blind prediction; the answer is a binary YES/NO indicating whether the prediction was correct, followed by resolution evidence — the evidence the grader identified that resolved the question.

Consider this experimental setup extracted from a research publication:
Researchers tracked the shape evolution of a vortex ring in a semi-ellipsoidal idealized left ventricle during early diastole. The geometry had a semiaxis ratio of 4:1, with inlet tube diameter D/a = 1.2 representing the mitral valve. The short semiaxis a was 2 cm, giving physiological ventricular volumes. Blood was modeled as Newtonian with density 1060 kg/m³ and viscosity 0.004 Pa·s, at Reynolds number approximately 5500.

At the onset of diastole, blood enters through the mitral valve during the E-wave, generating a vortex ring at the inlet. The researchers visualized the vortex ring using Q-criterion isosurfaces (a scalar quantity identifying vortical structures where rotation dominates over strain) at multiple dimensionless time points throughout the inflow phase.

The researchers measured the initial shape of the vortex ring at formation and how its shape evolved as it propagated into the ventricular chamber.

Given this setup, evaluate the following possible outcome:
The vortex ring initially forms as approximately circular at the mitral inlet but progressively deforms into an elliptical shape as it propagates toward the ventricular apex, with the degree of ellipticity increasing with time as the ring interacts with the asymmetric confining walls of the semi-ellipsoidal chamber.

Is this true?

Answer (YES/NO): NO